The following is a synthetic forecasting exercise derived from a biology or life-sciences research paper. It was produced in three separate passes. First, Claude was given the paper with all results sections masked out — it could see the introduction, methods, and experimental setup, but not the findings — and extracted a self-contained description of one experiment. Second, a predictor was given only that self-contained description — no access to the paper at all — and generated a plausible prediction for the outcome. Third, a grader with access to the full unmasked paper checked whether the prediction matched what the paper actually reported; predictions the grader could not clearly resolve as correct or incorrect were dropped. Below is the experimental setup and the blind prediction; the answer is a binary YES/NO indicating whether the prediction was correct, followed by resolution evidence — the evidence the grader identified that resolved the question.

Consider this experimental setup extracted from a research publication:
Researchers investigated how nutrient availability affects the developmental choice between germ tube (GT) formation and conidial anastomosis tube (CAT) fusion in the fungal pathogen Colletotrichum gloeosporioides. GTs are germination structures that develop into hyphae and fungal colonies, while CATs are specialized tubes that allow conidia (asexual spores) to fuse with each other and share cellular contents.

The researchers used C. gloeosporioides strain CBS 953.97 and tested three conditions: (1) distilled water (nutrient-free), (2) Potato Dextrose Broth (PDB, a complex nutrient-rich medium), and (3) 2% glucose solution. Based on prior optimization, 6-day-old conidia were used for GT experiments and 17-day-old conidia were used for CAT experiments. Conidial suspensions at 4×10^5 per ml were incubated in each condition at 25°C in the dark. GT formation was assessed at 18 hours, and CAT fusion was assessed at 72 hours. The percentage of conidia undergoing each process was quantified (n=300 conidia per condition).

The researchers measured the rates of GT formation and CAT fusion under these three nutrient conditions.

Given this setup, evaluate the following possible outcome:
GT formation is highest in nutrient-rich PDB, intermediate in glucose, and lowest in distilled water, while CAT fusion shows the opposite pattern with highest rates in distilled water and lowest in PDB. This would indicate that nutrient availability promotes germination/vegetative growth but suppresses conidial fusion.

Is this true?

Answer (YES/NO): YES